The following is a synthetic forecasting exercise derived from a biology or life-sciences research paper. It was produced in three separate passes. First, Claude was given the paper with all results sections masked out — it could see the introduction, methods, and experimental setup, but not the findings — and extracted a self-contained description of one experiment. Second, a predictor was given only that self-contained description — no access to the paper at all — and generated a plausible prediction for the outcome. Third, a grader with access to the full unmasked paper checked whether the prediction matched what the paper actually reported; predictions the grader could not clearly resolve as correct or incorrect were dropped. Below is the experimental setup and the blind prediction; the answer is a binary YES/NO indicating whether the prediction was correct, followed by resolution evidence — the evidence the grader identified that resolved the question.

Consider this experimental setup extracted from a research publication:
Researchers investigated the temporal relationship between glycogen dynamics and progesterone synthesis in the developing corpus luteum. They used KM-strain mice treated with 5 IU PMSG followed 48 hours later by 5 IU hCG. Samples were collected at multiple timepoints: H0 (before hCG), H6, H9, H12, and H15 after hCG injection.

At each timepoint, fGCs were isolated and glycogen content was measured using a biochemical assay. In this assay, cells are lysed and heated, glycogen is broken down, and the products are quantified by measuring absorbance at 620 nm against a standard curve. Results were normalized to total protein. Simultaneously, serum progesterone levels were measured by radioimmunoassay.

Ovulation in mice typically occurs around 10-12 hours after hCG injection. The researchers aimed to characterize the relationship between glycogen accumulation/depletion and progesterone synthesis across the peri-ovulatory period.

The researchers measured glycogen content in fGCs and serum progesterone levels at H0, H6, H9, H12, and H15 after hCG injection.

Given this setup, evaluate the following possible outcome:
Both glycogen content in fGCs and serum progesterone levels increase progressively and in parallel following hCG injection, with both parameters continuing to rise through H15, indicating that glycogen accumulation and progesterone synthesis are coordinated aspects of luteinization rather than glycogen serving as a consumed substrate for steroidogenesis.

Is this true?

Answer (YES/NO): NO